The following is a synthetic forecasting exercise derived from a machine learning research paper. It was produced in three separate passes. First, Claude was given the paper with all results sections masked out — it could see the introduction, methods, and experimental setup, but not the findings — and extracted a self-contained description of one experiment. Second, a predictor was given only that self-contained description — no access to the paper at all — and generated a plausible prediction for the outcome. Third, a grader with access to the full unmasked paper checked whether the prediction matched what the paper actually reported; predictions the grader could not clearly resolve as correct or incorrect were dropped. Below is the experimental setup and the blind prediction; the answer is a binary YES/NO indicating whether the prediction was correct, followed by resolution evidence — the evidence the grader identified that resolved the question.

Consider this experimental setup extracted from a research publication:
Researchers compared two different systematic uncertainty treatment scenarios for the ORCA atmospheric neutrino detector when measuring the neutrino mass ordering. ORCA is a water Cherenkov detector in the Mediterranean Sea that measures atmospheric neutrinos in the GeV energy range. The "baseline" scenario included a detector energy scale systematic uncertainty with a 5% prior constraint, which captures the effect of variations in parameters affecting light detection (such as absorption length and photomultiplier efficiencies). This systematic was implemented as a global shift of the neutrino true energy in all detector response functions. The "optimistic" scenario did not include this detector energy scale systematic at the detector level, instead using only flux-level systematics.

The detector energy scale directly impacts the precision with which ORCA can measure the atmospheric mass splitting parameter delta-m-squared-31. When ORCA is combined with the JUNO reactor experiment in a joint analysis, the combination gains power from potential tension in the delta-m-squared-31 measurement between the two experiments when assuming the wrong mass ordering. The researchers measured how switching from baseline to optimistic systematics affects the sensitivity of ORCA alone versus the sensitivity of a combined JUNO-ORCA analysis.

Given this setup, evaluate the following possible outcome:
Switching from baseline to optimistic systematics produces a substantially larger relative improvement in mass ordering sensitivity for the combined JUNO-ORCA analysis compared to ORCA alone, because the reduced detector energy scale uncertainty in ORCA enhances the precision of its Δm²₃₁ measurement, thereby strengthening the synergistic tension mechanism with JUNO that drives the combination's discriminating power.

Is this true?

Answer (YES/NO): YES